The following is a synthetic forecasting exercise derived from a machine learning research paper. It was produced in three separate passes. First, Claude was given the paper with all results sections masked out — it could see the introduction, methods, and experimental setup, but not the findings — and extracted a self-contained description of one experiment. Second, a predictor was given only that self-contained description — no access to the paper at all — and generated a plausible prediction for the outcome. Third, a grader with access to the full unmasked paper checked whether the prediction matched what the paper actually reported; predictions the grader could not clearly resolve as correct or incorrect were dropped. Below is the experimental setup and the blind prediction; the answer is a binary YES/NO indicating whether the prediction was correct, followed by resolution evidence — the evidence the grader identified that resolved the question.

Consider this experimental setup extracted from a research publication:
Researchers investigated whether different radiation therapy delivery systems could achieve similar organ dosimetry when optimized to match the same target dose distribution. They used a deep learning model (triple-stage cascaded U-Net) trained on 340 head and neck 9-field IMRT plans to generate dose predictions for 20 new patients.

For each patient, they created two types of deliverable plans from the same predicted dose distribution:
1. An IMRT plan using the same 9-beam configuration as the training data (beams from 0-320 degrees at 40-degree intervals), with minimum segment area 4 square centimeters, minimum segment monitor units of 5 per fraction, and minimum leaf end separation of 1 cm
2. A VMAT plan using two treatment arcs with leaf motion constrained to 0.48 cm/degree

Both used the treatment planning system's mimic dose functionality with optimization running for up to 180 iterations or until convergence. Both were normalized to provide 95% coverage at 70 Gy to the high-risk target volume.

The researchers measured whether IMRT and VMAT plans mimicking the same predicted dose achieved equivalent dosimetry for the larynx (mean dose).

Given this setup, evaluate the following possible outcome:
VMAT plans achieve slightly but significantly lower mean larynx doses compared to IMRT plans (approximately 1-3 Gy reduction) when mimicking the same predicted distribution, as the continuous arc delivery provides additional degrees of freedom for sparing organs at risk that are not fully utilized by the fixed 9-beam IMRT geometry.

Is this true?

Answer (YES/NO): NO